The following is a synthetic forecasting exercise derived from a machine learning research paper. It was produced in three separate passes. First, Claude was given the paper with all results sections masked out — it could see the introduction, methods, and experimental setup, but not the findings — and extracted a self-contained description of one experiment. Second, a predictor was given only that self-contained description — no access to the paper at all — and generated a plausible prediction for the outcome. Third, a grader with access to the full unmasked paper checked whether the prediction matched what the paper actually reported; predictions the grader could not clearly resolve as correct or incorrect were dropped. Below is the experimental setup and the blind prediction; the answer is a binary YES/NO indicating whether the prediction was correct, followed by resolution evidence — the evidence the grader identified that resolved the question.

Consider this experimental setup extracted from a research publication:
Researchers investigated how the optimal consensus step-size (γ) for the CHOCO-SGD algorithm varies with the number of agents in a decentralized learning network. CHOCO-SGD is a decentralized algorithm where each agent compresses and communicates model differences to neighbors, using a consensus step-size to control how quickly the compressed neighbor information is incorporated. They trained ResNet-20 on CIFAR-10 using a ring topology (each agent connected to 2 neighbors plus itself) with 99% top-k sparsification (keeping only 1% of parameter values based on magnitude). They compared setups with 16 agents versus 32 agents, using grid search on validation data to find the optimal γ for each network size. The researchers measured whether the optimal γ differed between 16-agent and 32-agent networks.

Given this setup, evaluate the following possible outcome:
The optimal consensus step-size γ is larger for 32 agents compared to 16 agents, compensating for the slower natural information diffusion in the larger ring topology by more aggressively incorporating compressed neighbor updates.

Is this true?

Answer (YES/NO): YES